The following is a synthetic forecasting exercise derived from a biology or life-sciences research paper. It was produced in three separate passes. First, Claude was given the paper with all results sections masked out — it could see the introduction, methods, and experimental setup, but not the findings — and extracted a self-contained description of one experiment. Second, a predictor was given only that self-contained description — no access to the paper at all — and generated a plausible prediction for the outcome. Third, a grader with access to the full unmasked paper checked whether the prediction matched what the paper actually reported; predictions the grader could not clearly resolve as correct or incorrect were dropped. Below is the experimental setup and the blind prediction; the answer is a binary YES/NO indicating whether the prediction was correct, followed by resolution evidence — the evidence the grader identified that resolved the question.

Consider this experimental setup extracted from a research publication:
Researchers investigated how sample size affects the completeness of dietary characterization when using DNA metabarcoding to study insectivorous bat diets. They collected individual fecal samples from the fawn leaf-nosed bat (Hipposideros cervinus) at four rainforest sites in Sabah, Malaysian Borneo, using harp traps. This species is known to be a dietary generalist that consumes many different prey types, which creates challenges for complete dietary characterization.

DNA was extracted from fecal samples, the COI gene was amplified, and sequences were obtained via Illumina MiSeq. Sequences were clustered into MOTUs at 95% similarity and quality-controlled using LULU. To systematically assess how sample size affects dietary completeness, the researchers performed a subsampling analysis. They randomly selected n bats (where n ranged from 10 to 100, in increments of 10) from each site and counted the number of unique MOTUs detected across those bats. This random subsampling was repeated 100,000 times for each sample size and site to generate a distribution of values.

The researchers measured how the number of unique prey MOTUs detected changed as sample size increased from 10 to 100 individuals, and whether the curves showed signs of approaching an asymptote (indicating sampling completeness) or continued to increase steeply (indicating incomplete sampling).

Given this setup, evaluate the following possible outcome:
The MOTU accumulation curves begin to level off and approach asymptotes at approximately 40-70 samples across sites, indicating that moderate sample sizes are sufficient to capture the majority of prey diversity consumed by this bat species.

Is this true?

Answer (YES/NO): NO